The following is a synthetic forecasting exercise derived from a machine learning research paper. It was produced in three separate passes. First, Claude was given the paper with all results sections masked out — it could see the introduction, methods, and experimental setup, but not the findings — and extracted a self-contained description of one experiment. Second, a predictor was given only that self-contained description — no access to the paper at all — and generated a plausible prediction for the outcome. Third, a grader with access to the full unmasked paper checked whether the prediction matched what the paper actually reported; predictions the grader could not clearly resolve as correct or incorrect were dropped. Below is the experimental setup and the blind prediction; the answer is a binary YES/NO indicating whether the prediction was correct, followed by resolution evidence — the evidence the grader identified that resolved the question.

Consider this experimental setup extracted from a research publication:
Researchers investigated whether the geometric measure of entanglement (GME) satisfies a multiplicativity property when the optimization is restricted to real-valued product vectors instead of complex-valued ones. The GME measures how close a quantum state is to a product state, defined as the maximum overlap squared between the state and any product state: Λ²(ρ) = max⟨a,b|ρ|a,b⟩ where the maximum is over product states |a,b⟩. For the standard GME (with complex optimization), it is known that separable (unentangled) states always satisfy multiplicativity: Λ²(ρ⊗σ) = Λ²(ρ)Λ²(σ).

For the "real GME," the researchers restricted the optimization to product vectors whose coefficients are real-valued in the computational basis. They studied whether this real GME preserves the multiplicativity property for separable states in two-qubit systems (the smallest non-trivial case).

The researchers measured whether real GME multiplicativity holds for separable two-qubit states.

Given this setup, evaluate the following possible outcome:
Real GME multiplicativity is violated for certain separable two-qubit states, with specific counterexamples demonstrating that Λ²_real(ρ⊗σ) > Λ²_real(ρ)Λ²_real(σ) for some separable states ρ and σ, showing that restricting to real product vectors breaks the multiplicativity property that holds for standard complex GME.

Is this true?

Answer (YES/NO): YES